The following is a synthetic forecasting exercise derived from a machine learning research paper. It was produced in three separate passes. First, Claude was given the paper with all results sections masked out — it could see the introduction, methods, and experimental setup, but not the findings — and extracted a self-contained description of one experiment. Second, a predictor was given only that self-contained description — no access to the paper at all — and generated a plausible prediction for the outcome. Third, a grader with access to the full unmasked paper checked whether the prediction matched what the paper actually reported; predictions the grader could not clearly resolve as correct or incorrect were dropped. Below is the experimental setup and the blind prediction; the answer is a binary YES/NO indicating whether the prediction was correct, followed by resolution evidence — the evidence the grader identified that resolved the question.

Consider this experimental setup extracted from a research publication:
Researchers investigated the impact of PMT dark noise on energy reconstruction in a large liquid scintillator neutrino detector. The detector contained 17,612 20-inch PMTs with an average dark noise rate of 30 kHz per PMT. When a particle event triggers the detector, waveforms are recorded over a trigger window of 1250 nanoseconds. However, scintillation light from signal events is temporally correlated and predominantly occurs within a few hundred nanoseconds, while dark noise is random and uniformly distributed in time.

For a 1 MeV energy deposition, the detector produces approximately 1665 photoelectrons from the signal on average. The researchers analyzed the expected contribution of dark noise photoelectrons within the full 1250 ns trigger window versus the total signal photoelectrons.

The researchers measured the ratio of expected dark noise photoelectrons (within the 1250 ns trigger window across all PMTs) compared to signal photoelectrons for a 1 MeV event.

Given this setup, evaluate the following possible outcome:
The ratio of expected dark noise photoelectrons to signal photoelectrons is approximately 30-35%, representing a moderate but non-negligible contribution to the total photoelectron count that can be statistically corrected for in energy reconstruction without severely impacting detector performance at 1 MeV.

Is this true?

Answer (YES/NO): NO